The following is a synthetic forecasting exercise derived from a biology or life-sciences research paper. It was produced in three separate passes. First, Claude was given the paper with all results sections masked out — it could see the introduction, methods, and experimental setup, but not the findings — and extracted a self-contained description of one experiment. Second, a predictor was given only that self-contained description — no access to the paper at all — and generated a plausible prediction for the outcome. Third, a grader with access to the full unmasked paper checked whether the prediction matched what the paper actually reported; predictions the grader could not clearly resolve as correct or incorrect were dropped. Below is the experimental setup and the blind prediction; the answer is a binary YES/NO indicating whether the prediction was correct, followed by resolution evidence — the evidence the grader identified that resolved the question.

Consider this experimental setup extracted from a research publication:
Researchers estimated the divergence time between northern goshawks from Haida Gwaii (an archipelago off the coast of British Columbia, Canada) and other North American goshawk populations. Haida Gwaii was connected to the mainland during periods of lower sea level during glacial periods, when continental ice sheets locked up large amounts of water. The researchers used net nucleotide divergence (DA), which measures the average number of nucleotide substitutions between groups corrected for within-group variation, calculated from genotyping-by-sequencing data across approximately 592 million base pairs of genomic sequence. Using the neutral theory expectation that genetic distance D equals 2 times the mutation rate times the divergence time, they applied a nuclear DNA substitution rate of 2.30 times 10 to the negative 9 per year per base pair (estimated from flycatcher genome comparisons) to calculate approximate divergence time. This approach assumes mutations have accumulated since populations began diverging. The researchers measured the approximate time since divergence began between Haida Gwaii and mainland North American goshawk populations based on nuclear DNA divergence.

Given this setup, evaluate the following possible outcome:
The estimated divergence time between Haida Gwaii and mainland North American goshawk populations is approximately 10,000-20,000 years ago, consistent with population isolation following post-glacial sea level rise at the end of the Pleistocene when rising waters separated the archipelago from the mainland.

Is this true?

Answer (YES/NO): NO